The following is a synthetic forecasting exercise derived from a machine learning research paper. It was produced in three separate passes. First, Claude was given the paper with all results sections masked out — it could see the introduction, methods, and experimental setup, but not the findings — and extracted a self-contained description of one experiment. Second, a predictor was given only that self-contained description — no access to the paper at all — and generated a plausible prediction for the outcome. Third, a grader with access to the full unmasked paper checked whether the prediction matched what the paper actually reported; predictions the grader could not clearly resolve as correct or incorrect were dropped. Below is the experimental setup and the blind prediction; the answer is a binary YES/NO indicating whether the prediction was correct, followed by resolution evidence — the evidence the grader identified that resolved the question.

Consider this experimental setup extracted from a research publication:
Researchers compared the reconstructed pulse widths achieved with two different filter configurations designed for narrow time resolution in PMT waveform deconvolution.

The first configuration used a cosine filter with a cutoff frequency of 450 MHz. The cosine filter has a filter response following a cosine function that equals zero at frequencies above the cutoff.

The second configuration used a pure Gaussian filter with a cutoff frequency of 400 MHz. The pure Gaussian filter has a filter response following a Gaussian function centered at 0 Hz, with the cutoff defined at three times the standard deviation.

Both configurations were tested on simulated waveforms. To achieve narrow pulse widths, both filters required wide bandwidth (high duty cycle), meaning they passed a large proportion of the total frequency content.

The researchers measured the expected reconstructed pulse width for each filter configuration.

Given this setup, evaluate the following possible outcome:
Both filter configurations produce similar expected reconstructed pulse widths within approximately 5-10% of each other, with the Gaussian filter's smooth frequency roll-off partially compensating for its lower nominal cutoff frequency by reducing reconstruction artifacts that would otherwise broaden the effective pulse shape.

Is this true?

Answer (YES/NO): NO